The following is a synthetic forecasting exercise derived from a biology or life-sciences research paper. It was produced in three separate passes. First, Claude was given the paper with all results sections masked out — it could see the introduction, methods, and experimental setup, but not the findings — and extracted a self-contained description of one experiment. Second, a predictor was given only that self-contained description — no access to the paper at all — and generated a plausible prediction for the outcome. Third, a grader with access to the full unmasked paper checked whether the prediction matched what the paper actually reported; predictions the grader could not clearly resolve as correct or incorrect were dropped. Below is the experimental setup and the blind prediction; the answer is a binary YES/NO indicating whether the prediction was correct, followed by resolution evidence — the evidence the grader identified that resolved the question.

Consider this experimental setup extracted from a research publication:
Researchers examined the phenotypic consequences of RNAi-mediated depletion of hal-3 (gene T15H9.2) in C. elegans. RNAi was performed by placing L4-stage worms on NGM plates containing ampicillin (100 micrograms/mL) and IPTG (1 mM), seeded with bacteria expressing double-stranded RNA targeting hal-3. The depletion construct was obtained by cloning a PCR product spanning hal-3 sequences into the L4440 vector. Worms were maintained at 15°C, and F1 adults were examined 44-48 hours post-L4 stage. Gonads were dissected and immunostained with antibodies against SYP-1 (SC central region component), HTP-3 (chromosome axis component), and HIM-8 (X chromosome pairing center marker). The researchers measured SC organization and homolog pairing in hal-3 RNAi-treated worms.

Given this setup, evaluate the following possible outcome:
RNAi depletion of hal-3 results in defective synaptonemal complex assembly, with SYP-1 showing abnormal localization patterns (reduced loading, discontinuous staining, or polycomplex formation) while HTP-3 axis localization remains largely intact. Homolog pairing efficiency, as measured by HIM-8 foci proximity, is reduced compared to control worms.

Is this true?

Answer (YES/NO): YES